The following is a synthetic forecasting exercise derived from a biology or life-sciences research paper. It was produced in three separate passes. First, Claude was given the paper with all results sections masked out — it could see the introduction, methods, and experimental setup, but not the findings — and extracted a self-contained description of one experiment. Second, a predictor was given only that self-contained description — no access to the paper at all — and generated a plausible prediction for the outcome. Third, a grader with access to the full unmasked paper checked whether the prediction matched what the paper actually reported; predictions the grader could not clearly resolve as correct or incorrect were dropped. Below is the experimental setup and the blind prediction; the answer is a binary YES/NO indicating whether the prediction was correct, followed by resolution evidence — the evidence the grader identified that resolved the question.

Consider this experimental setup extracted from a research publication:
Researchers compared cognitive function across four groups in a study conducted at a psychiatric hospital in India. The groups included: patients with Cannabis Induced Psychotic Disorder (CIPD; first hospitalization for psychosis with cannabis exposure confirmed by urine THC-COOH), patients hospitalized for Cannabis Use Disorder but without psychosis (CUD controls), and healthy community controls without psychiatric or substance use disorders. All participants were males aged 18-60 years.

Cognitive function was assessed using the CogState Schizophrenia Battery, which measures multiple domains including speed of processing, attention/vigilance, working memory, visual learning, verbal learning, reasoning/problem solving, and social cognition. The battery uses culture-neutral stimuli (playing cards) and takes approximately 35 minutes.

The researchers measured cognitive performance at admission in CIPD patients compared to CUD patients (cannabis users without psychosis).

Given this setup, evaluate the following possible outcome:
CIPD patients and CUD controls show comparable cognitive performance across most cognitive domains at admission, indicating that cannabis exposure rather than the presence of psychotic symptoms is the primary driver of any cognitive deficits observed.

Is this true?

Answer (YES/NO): NO